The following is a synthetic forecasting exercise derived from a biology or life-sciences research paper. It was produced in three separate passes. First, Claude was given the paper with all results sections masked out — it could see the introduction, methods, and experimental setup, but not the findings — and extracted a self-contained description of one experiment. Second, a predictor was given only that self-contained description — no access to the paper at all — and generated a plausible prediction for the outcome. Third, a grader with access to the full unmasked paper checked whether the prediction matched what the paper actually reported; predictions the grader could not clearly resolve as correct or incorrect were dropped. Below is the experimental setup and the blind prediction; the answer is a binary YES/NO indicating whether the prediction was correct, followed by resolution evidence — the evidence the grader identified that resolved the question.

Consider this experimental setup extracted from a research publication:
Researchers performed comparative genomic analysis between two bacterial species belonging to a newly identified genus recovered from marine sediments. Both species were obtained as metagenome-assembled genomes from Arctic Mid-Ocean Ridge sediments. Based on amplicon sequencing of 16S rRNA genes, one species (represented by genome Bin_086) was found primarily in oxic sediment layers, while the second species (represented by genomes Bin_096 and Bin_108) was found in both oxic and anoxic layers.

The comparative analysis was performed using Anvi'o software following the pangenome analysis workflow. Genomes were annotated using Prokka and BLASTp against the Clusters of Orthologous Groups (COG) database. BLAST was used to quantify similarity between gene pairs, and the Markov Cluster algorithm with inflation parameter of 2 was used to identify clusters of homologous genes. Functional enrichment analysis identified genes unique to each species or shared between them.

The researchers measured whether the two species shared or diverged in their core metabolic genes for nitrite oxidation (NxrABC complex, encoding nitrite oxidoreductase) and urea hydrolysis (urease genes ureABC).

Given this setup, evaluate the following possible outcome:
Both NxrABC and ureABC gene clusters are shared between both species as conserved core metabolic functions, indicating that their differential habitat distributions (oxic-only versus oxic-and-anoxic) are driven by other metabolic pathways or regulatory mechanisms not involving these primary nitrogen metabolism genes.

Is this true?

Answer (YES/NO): YES